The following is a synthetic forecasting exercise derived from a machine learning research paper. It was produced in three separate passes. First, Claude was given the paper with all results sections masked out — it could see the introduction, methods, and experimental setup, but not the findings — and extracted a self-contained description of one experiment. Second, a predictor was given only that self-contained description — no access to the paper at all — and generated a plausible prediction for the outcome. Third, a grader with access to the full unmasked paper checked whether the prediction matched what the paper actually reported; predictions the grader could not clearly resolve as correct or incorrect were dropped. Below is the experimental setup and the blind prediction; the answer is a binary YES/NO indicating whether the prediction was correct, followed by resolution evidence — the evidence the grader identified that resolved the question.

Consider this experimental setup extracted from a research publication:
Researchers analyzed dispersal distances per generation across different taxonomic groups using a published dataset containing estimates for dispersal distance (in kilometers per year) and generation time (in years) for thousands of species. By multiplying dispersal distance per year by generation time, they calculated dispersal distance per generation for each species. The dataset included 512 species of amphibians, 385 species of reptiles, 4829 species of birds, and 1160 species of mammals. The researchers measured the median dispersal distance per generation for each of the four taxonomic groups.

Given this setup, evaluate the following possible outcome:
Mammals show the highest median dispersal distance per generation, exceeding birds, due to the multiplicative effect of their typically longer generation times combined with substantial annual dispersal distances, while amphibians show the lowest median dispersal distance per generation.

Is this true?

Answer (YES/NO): NO